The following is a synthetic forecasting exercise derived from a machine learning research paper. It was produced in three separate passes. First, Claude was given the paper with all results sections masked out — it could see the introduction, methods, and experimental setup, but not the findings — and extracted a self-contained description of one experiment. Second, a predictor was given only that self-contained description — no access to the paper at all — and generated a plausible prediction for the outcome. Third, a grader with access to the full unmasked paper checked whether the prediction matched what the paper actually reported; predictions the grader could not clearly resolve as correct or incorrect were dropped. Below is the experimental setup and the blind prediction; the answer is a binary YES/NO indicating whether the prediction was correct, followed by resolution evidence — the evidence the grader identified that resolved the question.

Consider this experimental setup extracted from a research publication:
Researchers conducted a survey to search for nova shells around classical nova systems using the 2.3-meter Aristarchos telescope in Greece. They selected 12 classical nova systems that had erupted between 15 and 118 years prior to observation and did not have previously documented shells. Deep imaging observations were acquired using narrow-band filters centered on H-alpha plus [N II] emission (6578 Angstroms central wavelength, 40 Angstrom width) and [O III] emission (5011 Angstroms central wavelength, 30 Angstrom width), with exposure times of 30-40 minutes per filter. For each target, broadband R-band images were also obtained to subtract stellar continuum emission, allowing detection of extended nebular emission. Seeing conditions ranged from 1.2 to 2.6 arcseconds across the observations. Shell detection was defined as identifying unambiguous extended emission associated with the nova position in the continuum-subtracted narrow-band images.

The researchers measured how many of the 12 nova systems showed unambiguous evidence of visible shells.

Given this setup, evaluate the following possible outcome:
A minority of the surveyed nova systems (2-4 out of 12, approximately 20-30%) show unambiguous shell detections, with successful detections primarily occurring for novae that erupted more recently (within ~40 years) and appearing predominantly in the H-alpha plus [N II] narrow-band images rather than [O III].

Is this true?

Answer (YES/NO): NO